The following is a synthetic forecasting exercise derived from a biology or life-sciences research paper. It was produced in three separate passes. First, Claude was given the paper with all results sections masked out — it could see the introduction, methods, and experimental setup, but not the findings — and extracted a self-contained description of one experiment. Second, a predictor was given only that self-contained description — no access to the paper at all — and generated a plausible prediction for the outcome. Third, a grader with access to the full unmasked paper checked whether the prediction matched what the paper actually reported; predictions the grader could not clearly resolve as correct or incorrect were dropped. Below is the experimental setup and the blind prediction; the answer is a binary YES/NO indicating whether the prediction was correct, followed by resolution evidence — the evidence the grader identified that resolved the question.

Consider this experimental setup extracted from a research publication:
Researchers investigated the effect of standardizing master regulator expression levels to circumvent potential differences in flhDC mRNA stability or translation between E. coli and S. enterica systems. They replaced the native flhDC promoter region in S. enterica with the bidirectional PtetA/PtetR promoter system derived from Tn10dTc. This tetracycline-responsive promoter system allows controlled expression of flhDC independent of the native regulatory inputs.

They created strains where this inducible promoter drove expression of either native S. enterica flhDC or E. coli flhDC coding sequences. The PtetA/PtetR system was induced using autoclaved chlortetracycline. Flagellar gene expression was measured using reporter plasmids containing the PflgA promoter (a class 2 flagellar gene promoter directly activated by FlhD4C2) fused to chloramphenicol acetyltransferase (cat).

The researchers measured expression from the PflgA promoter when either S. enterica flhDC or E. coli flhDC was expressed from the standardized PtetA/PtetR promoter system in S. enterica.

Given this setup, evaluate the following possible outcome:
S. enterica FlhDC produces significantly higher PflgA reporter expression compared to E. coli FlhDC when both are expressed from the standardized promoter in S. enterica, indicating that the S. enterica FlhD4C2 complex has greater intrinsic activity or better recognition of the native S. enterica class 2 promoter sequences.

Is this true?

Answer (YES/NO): YES